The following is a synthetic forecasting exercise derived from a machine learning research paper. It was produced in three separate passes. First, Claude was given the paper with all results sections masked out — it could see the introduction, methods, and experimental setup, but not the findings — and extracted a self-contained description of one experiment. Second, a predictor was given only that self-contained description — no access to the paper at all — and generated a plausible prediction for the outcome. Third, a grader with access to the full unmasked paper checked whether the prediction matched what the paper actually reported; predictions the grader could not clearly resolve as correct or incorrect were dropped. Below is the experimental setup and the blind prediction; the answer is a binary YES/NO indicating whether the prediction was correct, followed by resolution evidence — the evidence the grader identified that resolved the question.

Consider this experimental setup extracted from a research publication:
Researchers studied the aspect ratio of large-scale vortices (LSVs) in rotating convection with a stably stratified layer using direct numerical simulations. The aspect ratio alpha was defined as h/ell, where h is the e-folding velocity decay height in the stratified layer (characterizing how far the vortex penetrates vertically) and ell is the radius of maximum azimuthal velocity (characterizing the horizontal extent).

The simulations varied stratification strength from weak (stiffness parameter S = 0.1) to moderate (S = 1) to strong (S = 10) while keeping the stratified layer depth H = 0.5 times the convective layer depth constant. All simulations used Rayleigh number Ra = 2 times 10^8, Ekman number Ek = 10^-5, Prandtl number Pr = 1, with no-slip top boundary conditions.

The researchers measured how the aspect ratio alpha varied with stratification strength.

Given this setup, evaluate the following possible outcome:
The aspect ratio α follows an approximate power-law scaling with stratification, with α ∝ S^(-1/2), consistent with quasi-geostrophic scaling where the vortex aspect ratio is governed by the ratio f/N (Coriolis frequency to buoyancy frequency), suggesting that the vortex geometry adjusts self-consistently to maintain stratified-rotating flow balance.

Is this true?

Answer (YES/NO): NO